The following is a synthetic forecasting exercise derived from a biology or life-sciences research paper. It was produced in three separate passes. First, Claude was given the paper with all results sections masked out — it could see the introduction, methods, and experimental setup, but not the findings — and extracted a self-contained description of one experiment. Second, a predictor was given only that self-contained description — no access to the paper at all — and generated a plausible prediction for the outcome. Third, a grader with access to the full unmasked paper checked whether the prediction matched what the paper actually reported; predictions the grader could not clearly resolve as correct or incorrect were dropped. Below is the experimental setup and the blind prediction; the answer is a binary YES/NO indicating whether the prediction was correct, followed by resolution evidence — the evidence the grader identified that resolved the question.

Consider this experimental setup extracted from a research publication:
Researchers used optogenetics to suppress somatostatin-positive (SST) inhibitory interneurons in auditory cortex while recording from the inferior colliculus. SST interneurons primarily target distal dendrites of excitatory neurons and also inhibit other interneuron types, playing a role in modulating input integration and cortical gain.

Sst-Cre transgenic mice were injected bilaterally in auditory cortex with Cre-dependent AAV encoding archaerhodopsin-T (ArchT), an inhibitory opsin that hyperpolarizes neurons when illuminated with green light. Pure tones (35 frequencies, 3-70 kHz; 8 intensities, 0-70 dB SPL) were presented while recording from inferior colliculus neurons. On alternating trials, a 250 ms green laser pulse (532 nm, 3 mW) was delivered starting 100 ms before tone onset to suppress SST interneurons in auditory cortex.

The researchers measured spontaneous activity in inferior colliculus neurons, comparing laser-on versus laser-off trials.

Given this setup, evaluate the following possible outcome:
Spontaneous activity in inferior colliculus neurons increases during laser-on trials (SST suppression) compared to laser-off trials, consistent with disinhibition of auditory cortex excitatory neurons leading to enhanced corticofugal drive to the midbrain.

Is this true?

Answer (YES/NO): YES